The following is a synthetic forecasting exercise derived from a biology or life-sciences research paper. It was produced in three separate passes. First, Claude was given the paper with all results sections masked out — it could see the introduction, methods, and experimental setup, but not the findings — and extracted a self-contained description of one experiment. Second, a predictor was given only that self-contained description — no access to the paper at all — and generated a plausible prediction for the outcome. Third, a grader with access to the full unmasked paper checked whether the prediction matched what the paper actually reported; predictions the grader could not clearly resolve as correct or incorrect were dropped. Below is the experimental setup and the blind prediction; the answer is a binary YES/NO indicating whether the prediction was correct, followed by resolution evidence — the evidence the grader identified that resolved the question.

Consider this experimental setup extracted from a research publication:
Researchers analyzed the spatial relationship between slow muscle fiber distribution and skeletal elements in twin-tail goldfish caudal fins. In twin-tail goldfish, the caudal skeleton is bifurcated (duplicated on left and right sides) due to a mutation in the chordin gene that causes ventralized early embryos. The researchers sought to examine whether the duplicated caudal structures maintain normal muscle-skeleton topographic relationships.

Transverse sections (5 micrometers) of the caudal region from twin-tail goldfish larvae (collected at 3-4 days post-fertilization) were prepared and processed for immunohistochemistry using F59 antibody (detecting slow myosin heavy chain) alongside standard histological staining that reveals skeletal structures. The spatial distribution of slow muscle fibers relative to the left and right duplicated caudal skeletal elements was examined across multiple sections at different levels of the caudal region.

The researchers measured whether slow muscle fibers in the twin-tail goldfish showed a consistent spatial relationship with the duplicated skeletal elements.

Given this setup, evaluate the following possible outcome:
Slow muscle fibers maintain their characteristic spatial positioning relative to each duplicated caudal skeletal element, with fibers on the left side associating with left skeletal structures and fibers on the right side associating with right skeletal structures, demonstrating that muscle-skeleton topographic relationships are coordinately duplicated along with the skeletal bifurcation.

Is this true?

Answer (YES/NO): NO